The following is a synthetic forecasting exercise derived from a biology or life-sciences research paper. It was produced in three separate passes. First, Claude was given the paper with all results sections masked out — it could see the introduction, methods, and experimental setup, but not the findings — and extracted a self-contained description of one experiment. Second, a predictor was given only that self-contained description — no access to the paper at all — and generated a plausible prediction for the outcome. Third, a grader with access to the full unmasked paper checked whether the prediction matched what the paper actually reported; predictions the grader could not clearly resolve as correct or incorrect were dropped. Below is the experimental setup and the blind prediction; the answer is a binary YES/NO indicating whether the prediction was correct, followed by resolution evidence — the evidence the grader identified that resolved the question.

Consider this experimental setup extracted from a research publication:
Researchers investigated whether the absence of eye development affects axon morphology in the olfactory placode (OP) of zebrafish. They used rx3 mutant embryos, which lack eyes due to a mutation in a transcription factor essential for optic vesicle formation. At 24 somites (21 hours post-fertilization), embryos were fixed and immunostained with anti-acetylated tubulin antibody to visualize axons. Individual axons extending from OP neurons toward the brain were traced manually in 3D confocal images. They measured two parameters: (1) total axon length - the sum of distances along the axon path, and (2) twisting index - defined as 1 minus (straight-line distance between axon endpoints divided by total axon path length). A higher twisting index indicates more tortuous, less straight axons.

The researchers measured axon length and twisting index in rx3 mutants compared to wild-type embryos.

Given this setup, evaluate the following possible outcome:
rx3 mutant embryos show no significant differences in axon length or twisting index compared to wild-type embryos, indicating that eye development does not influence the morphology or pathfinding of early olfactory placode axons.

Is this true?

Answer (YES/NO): NO